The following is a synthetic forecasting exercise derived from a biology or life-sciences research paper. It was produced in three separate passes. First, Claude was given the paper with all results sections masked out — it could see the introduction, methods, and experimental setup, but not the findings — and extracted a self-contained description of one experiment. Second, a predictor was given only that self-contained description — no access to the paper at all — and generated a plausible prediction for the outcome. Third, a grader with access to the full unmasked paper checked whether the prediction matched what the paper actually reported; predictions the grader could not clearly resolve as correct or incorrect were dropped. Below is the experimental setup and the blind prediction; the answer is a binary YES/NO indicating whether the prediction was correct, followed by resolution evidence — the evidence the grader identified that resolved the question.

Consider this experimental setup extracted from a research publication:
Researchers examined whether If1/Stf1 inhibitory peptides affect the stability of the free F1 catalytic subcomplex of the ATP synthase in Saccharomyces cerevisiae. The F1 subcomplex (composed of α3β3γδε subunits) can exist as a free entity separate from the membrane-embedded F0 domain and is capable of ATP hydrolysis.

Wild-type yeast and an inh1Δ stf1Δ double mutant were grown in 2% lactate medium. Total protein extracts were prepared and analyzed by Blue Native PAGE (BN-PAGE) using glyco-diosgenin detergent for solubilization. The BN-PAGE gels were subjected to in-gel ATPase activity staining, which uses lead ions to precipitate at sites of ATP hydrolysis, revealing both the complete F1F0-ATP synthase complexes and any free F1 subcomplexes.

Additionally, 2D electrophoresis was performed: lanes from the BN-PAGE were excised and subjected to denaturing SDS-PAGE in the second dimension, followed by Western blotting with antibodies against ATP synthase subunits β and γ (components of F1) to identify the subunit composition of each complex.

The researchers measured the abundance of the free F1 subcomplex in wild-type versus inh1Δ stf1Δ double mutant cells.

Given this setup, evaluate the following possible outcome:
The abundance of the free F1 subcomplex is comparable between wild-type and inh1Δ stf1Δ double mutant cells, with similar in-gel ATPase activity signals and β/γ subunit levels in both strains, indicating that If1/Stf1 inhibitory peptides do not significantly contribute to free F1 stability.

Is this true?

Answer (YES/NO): NO